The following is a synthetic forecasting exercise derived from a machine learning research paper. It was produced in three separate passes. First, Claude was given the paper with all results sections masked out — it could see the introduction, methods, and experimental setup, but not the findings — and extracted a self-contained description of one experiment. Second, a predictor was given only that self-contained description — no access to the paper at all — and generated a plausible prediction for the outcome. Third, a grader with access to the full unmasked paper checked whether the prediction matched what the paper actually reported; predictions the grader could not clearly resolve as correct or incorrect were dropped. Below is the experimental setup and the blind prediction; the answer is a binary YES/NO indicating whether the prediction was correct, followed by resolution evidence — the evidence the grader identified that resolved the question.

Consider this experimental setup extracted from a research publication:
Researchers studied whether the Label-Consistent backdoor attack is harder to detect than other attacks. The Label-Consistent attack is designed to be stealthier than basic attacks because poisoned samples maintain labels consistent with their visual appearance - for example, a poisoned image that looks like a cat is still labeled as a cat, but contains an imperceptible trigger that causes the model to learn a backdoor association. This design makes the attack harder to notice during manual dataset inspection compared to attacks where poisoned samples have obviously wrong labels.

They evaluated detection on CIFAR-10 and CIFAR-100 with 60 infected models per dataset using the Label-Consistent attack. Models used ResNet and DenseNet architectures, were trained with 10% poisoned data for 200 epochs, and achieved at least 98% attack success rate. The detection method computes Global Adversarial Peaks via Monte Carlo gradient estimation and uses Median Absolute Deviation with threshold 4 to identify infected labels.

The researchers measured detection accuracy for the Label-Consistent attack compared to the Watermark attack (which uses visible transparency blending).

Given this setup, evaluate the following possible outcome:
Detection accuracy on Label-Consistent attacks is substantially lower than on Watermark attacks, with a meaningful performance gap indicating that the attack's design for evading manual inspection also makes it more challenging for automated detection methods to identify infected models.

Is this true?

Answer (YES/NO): NO